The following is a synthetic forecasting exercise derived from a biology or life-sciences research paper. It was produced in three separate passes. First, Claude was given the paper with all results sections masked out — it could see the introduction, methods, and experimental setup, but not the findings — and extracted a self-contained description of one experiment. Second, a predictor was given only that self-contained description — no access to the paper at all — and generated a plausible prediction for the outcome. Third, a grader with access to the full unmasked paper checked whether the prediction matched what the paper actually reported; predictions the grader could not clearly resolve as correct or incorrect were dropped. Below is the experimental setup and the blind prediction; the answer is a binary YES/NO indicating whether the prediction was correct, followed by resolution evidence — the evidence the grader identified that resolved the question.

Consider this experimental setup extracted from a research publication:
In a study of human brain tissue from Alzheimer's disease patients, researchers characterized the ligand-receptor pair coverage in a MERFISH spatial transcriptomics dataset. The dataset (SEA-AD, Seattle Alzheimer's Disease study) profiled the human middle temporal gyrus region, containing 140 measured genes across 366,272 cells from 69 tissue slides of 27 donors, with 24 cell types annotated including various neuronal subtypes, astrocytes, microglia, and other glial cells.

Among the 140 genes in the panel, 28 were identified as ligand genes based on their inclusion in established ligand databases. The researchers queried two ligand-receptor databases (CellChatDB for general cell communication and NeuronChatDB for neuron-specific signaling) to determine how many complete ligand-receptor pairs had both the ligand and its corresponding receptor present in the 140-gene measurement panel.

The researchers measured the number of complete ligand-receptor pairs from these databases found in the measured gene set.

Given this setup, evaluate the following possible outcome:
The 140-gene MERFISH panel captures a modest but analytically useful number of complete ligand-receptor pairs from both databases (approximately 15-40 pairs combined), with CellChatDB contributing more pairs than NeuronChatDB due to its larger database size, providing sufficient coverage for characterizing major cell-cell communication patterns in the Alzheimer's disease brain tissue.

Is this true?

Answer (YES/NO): NO